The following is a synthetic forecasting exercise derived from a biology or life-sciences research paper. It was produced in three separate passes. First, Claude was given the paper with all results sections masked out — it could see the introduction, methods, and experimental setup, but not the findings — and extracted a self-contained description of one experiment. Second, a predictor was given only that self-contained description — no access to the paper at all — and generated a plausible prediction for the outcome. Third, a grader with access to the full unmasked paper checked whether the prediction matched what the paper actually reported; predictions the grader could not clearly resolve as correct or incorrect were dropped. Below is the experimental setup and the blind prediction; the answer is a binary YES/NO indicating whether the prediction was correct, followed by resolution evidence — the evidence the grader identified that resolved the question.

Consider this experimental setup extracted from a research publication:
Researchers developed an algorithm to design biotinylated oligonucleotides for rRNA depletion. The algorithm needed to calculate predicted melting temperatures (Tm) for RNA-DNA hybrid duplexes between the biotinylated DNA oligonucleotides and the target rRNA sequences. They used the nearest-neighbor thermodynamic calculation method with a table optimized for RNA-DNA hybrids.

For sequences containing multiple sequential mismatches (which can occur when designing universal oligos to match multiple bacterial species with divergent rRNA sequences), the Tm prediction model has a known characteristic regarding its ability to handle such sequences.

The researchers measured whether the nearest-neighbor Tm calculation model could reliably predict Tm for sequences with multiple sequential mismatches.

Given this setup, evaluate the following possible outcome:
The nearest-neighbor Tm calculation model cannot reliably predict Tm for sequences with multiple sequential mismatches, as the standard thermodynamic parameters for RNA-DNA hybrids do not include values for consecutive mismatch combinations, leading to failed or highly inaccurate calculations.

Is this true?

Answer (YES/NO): YES